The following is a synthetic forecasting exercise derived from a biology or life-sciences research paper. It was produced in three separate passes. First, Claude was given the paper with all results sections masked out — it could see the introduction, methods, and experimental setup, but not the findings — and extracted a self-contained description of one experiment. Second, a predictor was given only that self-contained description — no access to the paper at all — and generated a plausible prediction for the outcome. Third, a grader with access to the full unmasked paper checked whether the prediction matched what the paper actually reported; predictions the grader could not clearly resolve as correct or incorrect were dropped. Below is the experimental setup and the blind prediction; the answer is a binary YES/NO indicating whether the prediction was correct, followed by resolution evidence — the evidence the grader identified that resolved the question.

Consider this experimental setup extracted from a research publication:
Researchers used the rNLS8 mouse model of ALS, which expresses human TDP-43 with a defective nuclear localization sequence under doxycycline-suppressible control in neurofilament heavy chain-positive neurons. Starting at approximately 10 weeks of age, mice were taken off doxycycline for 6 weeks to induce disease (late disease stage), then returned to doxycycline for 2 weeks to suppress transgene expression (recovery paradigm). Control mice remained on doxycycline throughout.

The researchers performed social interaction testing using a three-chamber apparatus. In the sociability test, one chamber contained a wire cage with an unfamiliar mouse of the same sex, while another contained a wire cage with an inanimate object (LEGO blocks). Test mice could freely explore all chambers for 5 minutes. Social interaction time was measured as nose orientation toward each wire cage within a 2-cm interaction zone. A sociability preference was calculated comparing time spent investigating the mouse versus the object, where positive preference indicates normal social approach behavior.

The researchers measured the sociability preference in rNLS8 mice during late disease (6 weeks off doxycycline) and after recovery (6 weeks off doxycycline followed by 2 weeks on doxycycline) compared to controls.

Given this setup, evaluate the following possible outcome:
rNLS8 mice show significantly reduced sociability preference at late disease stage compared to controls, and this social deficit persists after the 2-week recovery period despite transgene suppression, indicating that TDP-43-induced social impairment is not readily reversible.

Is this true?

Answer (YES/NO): YES